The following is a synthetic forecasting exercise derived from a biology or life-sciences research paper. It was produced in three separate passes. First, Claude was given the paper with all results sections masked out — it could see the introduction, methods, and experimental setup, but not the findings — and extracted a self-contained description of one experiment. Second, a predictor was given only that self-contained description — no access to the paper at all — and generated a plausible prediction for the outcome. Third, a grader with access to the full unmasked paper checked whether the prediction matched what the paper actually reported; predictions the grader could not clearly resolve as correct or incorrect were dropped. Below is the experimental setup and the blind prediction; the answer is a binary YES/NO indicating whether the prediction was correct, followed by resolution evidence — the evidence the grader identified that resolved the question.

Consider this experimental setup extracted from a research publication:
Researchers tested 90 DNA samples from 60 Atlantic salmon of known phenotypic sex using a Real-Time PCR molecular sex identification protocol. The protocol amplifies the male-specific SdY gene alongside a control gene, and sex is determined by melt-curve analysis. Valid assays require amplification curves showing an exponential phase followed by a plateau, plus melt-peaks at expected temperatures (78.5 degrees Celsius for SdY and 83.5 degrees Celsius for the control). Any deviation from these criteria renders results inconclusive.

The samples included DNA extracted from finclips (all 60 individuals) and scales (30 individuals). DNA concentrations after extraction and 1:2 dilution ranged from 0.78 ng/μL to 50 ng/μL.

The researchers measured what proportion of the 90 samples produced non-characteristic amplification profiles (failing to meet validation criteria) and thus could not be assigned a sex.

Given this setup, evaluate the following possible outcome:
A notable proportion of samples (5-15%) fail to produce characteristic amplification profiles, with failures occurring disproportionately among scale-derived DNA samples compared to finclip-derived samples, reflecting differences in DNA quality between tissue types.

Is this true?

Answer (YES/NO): NO